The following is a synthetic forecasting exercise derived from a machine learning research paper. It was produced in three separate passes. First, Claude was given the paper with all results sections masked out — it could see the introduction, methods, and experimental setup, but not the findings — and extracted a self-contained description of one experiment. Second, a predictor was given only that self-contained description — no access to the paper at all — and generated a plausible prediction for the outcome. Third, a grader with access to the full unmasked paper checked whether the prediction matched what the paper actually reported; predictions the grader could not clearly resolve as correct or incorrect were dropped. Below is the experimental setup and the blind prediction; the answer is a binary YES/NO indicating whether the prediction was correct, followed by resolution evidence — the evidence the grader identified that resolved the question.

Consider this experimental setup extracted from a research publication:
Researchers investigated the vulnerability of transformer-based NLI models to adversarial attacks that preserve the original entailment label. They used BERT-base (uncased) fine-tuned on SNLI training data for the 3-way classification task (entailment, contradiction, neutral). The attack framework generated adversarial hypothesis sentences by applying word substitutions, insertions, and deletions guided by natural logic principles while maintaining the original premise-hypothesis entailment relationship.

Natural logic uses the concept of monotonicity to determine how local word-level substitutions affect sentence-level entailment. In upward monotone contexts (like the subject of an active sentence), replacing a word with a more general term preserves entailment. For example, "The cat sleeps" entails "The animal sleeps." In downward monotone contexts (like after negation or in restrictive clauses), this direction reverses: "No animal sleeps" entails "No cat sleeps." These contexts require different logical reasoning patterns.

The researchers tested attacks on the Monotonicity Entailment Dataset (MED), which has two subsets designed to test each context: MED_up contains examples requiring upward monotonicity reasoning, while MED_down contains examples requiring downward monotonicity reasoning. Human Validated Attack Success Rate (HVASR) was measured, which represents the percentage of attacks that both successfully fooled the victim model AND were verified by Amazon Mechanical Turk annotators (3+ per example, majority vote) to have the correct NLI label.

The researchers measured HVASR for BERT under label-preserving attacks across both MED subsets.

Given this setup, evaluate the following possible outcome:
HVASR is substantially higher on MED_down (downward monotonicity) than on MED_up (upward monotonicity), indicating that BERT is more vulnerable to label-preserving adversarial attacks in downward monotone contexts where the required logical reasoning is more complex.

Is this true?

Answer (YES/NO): NO